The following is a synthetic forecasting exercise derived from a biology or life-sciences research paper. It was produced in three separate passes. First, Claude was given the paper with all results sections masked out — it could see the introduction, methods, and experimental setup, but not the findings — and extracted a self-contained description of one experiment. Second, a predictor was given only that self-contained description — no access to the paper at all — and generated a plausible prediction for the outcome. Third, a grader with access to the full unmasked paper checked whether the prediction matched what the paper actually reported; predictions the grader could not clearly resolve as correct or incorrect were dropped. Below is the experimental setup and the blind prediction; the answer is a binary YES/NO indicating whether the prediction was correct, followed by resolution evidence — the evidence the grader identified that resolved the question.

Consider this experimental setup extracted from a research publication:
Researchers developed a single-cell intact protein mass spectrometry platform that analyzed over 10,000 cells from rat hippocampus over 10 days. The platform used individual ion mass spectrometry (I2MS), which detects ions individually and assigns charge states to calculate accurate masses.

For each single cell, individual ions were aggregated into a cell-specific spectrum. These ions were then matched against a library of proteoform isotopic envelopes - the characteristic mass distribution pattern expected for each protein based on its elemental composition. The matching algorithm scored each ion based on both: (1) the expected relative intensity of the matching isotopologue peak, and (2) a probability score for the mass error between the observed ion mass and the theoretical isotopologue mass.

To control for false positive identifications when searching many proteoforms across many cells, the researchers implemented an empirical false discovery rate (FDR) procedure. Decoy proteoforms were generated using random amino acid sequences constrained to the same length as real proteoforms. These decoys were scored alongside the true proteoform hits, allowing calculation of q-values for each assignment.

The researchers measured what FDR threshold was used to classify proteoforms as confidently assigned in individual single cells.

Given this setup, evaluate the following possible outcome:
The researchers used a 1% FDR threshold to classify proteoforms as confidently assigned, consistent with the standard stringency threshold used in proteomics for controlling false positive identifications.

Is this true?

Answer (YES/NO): NO